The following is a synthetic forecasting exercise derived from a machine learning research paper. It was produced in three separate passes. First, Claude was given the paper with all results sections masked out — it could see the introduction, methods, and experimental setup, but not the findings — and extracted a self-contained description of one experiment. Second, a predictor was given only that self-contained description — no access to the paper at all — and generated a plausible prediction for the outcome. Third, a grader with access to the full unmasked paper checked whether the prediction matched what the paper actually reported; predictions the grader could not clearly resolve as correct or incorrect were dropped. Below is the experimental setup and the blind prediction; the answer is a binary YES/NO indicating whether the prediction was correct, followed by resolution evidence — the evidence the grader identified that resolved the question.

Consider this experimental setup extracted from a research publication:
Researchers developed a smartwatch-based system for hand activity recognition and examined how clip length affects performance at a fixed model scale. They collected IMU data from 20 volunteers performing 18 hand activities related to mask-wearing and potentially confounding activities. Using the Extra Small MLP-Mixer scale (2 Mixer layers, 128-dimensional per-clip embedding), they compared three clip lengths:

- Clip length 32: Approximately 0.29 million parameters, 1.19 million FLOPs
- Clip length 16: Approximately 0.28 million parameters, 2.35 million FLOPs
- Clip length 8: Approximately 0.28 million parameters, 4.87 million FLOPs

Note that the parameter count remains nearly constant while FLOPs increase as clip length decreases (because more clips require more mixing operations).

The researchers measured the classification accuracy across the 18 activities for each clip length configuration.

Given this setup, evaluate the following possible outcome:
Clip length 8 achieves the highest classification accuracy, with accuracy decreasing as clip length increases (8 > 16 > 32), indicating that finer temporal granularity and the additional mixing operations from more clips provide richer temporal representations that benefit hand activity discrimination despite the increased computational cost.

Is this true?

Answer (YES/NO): YES